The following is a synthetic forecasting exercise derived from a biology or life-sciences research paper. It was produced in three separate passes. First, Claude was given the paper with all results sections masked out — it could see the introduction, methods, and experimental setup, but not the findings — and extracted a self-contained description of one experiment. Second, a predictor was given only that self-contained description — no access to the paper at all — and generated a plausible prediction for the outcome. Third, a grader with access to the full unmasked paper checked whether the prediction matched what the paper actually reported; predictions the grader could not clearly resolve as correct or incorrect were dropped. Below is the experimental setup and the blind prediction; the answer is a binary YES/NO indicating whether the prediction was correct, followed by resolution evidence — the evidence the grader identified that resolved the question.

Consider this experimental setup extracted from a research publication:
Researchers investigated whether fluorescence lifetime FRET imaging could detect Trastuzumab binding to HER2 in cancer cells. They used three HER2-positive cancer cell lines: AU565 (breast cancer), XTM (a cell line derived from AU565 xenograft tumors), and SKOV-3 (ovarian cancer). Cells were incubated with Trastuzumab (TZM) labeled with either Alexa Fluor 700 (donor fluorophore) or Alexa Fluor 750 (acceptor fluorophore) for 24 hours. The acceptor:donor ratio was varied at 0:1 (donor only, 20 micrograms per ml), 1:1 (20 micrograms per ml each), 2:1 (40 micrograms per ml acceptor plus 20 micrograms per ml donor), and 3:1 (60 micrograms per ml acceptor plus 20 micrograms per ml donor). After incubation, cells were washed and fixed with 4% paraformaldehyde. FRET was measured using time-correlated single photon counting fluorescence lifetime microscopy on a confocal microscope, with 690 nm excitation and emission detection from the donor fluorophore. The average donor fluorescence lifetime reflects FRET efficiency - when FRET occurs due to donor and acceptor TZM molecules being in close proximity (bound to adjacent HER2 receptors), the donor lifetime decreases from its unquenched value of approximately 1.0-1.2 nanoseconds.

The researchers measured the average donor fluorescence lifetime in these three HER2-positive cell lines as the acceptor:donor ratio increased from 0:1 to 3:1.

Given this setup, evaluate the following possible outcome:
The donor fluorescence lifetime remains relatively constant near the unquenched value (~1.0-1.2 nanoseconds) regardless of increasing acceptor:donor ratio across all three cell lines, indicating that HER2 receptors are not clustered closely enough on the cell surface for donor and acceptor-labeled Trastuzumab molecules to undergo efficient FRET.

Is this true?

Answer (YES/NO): NO